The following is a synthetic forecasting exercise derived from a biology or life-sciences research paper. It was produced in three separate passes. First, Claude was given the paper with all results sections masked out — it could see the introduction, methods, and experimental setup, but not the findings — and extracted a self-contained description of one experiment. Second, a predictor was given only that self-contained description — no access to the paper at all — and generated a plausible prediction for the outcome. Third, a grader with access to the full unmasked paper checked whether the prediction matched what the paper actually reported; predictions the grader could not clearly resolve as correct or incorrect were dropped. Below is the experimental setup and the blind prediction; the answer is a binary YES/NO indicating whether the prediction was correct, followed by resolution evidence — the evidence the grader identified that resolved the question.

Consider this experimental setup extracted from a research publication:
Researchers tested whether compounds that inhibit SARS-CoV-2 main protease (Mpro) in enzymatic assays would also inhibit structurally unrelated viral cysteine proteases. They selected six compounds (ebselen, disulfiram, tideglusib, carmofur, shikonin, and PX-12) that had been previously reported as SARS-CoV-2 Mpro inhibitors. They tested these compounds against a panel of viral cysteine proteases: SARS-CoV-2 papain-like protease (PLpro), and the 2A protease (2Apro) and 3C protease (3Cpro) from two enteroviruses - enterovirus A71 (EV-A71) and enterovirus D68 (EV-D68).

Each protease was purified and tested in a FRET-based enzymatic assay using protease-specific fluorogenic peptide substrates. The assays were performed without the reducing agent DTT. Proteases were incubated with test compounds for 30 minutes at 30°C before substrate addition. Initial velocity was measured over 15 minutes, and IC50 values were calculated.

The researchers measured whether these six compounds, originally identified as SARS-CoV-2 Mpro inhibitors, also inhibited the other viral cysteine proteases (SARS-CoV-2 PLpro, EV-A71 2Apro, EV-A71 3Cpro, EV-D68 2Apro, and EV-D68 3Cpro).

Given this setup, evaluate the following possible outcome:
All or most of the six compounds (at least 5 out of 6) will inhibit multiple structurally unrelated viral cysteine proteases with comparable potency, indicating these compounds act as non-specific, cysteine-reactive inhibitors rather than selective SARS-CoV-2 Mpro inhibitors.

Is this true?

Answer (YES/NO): YES